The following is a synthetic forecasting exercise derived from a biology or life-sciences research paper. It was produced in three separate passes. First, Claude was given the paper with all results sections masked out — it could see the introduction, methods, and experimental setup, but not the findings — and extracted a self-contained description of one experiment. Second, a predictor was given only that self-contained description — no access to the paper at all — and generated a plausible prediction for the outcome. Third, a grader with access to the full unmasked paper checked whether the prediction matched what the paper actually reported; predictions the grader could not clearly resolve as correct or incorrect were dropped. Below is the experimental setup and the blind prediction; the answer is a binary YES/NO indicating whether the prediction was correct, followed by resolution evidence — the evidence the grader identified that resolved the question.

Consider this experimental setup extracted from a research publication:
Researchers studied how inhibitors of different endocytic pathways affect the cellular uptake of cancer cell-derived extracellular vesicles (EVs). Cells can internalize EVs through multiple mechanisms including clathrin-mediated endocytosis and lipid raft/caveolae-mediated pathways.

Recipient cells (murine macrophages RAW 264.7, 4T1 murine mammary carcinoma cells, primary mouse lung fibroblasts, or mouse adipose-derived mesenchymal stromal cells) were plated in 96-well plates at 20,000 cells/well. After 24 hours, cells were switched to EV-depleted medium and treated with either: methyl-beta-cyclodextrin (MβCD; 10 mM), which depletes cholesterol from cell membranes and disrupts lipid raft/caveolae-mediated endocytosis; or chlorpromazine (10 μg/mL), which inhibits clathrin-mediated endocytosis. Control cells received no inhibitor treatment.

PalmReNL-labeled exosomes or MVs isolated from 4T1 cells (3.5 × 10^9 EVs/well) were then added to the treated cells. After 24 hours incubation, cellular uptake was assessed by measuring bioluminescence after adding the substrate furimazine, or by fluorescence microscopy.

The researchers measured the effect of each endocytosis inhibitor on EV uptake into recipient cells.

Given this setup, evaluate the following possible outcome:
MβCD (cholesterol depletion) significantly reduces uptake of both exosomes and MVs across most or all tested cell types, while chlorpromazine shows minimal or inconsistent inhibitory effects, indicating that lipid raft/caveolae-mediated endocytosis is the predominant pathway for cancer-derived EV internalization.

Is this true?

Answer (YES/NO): NO